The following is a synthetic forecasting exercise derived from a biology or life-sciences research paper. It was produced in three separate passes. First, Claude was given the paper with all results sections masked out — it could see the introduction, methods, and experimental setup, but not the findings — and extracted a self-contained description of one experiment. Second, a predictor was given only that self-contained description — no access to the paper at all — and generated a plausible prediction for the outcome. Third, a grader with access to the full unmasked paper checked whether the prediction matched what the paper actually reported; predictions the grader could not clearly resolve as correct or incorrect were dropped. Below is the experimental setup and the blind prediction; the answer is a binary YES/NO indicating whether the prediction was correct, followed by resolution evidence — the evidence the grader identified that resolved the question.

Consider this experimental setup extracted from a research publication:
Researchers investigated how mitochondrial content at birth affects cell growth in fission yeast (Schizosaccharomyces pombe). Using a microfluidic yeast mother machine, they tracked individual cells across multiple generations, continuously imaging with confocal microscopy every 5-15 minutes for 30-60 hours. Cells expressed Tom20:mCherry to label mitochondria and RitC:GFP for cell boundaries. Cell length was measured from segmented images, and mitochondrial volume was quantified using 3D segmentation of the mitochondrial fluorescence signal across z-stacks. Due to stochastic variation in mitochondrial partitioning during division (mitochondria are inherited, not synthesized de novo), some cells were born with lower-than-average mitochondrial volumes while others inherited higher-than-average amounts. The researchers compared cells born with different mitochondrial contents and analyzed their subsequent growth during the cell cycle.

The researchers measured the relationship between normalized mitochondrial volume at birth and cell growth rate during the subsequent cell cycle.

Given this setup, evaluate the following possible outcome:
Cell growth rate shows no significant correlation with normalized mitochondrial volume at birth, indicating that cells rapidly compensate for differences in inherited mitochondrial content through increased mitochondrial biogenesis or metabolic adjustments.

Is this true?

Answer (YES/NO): NO